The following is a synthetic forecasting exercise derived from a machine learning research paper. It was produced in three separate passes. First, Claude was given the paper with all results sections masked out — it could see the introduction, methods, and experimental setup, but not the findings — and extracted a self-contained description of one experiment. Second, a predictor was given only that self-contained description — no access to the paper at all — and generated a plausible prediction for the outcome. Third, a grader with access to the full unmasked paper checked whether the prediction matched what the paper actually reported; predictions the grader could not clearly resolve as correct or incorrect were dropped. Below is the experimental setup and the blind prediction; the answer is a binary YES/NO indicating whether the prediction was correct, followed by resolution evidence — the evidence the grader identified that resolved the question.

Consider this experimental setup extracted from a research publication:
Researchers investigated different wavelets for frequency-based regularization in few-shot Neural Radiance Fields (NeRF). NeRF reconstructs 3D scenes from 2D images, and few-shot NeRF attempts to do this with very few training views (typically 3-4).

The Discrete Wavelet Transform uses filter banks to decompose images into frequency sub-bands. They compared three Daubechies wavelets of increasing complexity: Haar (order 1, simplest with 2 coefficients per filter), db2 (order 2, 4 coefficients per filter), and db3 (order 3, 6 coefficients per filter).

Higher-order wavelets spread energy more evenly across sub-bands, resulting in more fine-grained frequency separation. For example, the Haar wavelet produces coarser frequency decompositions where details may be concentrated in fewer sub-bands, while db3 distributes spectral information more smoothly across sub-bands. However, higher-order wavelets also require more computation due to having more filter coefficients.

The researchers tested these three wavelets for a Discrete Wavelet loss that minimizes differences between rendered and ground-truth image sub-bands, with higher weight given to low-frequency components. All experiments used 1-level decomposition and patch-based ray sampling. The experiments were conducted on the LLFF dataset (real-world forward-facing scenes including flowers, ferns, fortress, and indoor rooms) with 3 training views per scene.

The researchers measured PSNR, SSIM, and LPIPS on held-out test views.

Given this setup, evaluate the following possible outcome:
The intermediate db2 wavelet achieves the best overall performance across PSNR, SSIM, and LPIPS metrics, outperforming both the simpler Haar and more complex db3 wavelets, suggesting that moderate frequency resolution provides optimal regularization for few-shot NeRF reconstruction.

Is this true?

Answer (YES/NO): NO